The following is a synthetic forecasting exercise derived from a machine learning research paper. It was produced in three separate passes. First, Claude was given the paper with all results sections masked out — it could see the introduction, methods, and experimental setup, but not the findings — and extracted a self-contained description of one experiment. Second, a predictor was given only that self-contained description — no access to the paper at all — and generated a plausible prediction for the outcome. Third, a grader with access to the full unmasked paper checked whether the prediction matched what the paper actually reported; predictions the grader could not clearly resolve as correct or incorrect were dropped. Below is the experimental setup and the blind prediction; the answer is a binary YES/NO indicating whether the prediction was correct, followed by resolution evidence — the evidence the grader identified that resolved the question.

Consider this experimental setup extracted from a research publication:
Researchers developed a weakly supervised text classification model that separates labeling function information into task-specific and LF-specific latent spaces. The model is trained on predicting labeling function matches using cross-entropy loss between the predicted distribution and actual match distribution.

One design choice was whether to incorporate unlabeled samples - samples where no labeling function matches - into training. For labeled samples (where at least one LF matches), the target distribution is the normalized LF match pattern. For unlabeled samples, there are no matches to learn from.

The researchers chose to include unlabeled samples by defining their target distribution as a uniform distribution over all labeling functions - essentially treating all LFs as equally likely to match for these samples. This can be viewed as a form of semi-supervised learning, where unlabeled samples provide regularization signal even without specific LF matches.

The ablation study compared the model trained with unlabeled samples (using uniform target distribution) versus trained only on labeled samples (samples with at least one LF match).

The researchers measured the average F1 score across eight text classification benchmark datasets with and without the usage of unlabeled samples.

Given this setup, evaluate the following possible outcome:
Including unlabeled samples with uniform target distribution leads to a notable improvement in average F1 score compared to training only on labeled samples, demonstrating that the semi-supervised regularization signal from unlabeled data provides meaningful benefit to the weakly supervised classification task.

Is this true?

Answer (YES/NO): NO